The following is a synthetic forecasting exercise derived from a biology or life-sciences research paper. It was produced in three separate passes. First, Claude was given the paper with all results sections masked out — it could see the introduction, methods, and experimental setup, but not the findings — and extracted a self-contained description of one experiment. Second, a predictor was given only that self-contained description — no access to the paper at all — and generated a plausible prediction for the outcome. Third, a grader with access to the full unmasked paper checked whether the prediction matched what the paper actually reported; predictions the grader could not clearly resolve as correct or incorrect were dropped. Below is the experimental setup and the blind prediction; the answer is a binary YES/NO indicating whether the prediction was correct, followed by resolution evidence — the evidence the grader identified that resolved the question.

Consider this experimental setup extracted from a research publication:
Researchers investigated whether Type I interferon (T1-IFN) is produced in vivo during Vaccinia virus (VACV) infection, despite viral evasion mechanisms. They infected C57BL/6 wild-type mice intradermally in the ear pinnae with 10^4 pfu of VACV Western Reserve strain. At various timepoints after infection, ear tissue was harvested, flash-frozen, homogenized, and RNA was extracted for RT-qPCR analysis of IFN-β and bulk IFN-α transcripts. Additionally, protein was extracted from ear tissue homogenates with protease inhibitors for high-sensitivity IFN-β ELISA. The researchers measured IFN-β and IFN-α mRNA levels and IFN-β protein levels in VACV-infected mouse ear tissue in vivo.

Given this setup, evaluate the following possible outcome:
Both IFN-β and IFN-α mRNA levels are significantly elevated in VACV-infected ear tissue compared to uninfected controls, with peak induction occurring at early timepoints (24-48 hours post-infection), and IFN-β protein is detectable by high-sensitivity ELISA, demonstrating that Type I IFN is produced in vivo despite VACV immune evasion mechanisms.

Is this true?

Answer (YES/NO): NO